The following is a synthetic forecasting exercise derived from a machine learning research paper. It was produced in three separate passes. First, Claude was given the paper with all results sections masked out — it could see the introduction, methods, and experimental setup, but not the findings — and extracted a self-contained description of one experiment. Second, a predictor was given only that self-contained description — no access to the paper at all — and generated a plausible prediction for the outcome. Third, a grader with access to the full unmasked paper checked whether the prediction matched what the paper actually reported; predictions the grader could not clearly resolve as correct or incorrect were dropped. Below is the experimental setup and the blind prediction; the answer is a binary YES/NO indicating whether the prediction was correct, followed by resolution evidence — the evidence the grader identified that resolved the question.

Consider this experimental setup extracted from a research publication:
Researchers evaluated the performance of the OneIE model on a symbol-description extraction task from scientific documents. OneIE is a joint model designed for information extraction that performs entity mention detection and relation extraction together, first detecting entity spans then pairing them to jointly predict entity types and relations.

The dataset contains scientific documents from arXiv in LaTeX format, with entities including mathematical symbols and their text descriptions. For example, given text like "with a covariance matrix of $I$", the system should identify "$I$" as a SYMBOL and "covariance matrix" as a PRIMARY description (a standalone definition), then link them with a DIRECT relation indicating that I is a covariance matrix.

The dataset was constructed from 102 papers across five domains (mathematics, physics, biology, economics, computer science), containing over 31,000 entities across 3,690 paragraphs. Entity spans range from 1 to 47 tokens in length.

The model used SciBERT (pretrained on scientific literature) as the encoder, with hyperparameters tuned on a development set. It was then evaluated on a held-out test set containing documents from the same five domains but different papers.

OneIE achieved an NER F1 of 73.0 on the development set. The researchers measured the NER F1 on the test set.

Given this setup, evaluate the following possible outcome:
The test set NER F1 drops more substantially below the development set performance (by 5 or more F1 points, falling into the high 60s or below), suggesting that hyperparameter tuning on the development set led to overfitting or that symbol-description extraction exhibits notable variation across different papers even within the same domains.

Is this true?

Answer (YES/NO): YES